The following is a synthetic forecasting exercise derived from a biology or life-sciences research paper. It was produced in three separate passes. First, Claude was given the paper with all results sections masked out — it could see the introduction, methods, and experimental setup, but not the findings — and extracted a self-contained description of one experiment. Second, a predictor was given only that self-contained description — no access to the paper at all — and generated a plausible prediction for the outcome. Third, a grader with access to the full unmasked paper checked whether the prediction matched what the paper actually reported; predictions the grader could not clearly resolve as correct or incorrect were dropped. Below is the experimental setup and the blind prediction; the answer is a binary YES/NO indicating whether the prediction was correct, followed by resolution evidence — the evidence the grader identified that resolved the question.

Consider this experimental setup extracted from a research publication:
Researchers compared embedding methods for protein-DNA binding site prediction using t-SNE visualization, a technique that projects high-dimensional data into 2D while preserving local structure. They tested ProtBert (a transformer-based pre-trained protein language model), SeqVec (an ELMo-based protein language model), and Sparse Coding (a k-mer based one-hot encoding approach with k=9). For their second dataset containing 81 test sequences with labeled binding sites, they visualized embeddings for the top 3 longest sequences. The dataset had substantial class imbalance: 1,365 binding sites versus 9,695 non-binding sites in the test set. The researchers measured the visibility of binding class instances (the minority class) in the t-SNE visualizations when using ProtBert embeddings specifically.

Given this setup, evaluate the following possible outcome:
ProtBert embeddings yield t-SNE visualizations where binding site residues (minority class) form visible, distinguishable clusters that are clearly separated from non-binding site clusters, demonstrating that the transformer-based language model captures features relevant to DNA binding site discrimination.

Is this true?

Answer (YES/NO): NO